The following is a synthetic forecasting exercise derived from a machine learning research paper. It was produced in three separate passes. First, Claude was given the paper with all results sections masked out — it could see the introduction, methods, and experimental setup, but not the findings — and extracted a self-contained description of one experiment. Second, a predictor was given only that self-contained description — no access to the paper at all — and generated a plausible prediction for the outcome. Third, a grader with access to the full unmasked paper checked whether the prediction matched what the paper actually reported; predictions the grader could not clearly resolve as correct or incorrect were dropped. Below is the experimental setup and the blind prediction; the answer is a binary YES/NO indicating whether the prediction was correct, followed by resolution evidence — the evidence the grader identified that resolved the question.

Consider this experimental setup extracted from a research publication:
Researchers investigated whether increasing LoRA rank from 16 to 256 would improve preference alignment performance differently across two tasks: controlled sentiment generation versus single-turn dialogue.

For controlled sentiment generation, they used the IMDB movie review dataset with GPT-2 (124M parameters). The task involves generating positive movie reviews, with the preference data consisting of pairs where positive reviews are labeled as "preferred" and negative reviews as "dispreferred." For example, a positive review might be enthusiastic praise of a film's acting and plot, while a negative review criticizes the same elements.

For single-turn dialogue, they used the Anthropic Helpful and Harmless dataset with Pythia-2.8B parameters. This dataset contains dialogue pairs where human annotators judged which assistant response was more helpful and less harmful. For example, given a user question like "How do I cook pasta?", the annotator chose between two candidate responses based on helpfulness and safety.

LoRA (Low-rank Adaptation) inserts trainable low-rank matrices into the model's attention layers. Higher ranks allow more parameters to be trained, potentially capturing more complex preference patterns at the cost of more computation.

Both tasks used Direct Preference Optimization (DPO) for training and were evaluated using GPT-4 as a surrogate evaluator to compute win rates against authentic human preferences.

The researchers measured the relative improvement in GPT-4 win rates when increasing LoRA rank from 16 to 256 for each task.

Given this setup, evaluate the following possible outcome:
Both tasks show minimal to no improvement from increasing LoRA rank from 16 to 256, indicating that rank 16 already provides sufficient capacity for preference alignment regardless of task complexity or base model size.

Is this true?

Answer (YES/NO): NO